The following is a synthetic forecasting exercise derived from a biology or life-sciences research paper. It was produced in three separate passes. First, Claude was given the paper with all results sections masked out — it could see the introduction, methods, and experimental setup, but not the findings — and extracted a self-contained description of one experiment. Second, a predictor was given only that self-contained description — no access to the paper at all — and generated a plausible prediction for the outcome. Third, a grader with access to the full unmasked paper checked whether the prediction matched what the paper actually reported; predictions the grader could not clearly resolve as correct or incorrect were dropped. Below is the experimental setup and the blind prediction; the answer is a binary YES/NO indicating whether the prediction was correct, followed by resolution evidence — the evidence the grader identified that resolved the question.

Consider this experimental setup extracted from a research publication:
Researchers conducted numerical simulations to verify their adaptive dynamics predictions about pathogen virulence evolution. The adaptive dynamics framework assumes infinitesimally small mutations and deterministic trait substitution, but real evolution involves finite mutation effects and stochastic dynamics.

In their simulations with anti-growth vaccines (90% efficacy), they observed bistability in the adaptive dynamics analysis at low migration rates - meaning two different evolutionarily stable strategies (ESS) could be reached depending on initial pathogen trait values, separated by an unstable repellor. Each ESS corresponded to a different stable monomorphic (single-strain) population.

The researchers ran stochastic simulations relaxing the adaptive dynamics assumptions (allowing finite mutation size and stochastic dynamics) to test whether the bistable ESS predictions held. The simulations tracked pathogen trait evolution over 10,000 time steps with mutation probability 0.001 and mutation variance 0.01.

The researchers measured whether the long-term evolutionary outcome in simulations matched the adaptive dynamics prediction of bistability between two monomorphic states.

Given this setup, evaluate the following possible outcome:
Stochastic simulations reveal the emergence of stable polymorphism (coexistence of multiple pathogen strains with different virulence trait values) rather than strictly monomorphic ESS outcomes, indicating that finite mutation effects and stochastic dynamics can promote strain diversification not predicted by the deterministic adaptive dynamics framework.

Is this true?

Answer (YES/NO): YES